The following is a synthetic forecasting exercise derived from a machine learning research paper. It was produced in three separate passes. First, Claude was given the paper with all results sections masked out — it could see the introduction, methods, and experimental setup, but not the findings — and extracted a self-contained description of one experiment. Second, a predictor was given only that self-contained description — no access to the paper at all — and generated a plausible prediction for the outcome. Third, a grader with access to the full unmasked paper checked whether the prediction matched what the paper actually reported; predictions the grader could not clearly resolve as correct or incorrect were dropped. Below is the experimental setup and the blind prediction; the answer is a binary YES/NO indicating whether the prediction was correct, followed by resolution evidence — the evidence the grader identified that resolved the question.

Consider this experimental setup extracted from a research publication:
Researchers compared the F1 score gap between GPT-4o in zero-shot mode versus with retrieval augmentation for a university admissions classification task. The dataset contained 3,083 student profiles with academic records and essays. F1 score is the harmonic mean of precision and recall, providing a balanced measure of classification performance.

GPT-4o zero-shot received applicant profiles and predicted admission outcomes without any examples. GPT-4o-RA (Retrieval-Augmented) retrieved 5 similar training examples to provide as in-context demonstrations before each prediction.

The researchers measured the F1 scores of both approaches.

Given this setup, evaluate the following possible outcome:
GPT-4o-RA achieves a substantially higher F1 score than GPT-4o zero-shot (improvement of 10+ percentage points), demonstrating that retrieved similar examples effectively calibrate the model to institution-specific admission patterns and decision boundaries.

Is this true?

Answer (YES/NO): YES